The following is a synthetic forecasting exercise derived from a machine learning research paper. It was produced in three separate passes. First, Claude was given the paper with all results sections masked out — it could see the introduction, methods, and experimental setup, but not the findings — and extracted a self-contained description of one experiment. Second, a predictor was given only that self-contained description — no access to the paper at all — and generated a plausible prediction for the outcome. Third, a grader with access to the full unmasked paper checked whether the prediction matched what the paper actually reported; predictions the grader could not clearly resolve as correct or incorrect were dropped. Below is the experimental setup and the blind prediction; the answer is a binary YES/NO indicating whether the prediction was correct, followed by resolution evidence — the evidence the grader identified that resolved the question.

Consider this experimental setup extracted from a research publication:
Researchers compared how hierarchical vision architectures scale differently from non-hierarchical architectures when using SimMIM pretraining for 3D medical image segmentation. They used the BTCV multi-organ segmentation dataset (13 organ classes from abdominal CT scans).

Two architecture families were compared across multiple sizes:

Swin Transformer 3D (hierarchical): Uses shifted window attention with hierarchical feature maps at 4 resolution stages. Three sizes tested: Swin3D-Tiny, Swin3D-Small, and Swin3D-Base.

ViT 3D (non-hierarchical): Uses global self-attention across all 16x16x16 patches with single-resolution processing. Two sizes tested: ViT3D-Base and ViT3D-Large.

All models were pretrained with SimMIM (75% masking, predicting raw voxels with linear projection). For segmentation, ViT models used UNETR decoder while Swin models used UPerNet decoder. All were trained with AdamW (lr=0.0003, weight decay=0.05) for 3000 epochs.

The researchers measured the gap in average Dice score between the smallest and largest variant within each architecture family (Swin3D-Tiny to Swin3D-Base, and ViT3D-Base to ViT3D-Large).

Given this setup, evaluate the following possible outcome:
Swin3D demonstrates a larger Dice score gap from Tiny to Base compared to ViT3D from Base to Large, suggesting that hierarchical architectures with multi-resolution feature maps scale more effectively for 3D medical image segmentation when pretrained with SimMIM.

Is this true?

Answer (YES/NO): NO